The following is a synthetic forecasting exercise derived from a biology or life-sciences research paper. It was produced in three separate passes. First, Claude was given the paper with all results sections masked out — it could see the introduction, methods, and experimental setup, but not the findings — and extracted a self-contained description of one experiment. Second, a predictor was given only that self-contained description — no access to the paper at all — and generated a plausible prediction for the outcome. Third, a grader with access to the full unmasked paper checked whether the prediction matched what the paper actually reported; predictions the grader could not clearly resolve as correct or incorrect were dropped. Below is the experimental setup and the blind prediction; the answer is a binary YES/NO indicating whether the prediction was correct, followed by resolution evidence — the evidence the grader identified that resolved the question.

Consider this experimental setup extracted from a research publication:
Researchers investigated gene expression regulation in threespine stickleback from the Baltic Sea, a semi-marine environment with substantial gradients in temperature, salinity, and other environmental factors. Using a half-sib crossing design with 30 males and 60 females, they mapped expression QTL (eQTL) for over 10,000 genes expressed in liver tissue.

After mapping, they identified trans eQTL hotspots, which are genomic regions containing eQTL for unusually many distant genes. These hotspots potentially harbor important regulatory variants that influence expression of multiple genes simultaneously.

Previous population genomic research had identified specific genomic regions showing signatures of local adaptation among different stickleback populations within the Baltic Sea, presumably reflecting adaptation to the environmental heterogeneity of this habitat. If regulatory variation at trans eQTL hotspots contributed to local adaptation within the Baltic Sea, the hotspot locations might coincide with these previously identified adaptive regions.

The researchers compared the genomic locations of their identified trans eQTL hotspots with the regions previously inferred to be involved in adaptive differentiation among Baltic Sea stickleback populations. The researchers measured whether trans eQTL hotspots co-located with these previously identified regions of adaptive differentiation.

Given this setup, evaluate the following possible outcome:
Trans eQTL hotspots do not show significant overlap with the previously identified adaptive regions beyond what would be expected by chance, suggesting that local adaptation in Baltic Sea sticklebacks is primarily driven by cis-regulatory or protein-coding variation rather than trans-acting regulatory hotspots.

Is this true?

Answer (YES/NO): NO